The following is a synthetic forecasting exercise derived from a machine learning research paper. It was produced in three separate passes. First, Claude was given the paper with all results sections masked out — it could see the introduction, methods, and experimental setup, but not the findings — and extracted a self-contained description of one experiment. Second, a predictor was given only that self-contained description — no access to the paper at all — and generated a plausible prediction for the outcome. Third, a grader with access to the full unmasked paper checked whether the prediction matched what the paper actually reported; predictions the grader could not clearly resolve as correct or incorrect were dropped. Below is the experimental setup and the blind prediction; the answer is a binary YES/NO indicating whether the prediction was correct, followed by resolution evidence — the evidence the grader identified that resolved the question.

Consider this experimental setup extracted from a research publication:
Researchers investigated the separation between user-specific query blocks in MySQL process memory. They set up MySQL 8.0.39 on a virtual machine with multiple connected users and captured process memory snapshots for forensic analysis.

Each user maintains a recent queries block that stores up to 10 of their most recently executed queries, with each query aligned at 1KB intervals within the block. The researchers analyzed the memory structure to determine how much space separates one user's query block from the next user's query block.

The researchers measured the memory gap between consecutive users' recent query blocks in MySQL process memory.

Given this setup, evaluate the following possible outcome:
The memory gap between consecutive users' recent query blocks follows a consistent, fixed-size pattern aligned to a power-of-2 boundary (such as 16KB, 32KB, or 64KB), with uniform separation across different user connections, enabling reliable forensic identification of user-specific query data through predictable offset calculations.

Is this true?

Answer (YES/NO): NO